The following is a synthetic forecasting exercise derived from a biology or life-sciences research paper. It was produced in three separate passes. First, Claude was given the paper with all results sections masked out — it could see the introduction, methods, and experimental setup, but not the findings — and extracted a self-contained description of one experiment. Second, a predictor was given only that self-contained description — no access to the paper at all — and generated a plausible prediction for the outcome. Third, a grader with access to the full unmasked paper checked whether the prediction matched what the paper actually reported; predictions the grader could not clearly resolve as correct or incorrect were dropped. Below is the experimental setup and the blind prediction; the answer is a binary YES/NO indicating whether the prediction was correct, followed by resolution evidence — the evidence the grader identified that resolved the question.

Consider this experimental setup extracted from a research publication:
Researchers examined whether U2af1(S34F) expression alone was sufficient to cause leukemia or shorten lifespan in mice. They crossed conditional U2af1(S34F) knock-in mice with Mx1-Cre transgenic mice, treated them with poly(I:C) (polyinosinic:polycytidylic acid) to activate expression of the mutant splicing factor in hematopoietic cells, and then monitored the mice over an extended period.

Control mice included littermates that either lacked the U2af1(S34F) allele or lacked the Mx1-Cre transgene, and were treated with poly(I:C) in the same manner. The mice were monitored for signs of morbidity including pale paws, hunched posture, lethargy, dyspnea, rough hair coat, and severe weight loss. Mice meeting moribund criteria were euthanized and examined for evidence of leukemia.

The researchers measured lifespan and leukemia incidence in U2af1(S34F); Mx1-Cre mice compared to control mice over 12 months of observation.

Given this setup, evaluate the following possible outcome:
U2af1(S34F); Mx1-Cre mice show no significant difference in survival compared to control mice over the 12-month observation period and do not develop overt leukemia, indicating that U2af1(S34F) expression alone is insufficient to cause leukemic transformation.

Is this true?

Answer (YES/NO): YES